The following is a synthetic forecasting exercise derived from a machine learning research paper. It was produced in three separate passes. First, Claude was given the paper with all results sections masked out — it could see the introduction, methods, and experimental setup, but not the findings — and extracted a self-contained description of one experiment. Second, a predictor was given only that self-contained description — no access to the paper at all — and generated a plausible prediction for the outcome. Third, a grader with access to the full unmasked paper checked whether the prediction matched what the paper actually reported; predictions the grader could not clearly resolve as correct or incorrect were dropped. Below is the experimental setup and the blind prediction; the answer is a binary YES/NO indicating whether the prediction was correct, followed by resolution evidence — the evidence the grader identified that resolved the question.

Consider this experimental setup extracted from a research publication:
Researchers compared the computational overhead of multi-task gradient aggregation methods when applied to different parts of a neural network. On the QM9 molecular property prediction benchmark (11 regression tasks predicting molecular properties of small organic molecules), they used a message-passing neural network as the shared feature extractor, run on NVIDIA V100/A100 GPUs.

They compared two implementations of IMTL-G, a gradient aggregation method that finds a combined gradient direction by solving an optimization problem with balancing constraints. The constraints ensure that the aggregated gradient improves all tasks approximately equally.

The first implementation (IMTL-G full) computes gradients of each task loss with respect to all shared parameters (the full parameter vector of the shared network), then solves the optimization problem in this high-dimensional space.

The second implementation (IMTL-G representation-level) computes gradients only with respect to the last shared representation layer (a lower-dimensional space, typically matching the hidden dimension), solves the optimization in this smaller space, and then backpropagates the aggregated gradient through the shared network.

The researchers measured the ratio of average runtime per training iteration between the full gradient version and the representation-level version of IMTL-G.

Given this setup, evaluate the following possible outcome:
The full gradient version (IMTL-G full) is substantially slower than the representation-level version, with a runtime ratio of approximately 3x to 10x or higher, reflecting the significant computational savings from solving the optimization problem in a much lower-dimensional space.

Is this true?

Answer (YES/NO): YES